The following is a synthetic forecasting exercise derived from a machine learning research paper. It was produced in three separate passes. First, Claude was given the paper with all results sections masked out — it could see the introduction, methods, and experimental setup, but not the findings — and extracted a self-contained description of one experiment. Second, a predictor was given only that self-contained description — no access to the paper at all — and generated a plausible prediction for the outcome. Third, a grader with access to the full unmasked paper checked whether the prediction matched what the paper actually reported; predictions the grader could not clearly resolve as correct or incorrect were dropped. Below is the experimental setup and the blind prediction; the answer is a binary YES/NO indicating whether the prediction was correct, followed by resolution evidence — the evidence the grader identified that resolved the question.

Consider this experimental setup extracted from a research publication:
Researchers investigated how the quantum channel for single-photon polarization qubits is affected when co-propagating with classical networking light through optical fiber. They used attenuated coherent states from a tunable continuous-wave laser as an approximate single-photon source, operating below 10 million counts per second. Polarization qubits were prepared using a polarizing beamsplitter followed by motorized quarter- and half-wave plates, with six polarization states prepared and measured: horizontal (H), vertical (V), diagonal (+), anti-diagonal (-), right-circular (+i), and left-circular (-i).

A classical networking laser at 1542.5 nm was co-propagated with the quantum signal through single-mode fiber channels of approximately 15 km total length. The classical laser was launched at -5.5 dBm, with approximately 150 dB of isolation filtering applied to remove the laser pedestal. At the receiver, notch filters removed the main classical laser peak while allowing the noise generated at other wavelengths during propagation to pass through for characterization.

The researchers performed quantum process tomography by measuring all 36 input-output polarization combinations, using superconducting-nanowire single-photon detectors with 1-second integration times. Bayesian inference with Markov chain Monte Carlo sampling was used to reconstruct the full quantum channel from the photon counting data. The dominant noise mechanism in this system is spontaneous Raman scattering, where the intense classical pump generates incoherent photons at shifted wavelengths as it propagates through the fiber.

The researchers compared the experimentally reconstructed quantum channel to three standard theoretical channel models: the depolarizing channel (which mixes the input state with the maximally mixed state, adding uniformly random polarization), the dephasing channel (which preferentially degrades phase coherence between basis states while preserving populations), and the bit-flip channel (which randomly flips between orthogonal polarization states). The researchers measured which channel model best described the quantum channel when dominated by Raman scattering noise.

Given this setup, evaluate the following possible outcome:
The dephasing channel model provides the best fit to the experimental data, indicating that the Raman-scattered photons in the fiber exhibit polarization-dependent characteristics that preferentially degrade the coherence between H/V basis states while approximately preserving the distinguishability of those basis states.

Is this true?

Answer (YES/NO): NO